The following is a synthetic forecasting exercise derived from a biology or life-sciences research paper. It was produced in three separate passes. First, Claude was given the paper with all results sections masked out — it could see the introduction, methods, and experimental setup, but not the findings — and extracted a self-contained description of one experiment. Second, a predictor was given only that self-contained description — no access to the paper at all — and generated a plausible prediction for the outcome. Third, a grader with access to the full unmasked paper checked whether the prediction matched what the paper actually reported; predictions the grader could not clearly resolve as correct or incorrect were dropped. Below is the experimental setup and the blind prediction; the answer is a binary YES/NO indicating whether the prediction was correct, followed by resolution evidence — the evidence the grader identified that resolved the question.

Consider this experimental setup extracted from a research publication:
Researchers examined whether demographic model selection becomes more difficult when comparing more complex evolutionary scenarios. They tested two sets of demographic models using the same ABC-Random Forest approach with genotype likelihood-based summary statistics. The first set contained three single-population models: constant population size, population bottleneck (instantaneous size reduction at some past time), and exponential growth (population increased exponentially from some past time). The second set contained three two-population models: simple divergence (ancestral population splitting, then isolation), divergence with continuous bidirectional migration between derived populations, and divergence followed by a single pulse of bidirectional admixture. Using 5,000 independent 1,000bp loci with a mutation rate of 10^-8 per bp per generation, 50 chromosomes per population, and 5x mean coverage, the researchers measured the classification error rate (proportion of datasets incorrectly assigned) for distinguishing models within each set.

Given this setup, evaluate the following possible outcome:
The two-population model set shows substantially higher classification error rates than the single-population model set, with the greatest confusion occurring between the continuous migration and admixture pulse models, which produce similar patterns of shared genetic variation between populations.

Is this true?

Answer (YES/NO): NO